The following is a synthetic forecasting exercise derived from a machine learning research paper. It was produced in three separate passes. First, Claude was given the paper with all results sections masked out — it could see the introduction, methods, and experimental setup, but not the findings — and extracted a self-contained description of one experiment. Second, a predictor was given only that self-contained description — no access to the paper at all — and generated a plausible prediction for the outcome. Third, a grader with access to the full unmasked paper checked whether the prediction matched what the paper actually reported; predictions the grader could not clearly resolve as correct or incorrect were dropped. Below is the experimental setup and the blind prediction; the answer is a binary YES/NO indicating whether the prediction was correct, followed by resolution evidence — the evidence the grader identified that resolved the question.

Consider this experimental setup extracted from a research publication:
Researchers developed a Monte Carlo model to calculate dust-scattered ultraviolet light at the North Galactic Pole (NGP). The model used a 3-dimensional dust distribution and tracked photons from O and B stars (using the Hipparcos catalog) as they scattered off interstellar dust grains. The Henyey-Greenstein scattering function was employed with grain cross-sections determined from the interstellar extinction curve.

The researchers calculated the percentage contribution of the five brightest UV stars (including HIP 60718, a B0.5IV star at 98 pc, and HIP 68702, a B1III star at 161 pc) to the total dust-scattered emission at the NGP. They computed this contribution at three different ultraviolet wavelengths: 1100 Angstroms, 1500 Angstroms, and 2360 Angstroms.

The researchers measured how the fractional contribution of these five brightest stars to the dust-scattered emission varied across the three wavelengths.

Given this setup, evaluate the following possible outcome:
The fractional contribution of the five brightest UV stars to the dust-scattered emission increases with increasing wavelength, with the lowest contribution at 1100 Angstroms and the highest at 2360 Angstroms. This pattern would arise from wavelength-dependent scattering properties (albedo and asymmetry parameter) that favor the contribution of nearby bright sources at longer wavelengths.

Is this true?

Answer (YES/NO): NO